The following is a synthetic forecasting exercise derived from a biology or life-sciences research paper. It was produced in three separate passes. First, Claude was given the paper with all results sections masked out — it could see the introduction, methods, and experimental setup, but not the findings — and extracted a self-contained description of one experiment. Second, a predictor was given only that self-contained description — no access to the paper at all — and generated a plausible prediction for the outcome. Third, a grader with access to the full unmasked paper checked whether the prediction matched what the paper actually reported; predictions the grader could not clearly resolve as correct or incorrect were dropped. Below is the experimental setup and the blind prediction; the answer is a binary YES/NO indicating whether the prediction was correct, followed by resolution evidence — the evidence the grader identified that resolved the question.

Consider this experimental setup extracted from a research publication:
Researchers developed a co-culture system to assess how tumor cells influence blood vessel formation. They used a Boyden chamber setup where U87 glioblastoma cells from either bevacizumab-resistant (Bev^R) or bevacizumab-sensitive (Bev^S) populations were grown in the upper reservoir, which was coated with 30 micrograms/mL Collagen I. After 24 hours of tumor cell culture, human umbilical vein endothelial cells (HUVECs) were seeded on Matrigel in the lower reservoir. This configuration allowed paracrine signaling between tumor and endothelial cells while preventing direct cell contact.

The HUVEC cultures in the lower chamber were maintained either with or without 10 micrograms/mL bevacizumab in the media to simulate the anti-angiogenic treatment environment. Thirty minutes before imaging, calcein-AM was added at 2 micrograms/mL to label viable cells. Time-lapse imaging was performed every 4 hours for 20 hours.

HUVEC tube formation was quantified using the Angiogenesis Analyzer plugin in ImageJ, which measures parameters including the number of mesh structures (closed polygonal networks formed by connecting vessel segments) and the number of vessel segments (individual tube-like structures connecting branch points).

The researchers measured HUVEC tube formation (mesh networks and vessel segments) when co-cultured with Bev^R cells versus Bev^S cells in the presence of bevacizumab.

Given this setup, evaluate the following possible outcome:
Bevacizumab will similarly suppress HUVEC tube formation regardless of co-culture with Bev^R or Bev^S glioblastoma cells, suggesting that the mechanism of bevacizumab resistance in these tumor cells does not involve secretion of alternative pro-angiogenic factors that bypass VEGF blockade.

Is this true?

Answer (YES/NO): NO